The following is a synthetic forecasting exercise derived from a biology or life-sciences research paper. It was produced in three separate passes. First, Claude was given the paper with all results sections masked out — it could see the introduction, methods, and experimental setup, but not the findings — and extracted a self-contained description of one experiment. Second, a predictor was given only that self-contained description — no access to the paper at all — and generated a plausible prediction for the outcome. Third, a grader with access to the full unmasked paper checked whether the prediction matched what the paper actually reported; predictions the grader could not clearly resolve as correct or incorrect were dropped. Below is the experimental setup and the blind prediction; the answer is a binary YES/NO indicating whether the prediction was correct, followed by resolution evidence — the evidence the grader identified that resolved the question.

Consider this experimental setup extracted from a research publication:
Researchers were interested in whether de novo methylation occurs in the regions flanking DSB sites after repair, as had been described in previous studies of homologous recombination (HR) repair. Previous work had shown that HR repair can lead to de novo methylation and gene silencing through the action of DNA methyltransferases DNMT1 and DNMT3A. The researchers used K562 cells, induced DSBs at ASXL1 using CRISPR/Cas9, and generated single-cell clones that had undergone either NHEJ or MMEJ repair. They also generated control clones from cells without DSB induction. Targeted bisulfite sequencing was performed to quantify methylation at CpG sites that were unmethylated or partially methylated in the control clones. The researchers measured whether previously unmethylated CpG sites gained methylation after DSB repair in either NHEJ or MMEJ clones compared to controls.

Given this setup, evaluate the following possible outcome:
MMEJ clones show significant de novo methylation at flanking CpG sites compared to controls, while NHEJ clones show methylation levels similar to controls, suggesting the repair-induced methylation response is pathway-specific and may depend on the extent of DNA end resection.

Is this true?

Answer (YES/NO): NO